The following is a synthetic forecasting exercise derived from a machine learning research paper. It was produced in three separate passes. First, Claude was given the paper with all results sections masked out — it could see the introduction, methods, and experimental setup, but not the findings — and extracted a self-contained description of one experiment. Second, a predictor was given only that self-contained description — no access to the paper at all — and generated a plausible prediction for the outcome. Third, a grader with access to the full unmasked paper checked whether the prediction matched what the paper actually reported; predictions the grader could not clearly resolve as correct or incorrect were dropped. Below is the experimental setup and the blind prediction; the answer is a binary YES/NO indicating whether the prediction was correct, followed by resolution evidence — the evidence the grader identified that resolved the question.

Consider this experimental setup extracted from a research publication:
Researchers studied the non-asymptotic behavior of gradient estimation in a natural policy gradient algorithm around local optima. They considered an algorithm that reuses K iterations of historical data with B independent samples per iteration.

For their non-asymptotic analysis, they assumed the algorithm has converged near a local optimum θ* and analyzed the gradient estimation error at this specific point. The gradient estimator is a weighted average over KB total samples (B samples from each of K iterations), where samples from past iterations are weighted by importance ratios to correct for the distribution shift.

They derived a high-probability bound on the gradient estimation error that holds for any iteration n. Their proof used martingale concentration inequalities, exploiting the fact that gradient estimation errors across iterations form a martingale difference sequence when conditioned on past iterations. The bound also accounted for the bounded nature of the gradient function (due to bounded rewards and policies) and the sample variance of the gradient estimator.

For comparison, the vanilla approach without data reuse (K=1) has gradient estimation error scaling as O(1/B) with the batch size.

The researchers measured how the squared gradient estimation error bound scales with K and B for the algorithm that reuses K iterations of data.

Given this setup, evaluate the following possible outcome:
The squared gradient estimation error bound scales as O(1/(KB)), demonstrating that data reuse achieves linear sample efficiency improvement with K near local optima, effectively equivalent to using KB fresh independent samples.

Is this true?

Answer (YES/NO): NO